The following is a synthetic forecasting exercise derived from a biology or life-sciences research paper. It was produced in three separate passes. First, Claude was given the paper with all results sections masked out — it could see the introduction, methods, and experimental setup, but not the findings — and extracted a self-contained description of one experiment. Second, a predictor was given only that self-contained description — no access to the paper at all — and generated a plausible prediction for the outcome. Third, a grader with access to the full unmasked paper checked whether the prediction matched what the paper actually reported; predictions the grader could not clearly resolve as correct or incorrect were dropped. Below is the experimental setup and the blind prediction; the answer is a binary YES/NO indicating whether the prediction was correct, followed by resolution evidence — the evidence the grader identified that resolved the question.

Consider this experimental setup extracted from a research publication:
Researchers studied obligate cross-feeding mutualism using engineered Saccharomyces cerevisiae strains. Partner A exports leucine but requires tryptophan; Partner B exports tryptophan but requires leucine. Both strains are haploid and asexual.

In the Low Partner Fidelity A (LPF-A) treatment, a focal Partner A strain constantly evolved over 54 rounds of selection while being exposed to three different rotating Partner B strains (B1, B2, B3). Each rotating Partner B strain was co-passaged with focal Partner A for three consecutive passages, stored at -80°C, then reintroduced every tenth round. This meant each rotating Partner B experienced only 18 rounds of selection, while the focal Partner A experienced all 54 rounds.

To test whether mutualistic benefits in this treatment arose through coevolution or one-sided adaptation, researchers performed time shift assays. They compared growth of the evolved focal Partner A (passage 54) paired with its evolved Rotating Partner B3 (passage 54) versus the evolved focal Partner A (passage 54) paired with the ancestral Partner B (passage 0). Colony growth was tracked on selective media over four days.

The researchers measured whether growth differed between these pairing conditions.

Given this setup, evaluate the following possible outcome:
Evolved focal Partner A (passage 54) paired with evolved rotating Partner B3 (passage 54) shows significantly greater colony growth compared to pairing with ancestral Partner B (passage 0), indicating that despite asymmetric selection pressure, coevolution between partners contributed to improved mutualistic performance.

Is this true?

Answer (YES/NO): YES